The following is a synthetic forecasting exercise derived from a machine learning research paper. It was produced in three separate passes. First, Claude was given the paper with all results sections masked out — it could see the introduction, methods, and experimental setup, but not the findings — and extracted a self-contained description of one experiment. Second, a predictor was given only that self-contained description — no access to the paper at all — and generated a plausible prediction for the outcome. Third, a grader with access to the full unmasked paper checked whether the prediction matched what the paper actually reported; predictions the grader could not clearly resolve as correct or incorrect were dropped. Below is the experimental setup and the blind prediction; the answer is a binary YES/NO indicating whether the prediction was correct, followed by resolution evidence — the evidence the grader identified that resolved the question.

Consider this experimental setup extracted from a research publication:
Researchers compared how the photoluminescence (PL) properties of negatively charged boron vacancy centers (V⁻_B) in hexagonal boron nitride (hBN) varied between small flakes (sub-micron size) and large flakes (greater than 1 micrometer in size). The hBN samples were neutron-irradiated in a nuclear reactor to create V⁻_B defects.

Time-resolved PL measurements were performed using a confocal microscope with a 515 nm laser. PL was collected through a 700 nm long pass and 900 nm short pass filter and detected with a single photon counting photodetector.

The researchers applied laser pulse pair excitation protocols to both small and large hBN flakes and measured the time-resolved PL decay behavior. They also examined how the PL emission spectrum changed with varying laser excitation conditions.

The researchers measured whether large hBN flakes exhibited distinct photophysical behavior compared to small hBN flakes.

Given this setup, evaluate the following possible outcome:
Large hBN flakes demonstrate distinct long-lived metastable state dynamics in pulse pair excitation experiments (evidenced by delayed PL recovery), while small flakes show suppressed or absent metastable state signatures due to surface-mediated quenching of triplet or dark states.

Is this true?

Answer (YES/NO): NO